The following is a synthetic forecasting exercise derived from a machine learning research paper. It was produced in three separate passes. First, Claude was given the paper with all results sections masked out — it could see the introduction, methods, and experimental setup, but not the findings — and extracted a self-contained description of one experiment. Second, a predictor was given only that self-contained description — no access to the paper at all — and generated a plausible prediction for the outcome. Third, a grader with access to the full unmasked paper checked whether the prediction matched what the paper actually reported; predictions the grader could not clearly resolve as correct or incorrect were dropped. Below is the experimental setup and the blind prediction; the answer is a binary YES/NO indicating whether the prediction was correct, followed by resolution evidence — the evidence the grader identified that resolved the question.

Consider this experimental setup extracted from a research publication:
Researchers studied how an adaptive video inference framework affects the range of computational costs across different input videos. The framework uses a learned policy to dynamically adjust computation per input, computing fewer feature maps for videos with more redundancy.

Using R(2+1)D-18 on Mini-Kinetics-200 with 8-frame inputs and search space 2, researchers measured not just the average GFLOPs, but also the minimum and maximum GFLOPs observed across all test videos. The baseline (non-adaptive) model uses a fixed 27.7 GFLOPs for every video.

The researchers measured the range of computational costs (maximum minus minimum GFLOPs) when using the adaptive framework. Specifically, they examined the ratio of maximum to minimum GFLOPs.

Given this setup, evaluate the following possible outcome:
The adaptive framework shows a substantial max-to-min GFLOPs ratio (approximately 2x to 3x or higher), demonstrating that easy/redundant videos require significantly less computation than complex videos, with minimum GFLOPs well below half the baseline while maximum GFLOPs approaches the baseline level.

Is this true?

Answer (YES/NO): NO